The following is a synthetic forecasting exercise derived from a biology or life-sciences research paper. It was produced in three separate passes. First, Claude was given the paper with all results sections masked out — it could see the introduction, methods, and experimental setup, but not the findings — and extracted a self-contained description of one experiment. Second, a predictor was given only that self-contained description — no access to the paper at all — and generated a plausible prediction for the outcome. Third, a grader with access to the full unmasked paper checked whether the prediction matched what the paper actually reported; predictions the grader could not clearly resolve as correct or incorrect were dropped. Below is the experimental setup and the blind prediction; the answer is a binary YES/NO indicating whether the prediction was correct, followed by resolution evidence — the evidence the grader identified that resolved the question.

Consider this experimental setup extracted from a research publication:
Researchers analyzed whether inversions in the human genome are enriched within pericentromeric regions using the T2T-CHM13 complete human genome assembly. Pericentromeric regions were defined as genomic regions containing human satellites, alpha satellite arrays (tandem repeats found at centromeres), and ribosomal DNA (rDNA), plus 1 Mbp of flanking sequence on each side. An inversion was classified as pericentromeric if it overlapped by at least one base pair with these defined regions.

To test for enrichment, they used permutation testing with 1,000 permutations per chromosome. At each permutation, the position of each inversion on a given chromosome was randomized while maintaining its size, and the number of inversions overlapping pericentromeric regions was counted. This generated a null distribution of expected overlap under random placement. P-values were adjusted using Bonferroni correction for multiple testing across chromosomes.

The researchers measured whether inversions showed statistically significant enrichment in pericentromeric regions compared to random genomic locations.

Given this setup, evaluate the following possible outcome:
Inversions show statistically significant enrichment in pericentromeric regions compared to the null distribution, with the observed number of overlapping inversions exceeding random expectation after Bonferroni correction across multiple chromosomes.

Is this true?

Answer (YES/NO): YES